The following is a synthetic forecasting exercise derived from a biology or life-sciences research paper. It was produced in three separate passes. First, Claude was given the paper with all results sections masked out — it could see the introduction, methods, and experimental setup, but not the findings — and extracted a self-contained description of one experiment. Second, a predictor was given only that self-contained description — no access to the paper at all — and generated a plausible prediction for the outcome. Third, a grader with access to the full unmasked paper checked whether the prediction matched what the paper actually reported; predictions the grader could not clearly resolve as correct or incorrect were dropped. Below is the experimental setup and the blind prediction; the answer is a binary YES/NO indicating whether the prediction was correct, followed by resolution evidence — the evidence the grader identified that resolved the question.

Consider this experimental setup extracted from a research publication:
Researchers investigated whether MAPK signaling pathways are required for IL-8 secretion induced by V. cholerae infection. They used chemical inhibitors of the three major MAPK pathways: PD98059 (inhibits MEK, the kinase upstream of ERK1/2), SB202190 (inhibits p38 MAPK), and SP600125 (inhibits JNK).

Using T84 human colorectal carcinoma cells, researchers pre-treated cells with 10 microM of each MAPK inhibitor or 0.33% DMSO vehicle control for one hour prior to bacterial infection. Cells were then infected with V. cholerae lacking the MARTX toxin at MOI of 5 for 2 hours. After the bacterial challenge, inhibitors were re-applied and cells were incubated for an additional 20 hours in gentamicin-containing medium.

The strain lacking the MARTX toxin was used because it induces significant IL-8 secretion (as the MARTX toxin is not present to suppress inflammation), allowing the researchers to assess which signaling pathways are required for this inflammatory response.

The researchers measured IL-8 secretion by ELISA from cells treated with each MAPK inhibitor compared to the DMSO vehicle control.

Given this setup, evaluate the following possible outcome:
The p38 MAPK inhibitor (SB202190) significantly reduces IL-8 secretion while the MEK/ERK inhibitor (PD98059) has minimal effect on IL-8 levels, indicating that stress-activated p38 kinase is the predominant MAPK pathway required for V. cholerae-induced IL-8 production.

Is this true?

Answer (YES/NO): YES